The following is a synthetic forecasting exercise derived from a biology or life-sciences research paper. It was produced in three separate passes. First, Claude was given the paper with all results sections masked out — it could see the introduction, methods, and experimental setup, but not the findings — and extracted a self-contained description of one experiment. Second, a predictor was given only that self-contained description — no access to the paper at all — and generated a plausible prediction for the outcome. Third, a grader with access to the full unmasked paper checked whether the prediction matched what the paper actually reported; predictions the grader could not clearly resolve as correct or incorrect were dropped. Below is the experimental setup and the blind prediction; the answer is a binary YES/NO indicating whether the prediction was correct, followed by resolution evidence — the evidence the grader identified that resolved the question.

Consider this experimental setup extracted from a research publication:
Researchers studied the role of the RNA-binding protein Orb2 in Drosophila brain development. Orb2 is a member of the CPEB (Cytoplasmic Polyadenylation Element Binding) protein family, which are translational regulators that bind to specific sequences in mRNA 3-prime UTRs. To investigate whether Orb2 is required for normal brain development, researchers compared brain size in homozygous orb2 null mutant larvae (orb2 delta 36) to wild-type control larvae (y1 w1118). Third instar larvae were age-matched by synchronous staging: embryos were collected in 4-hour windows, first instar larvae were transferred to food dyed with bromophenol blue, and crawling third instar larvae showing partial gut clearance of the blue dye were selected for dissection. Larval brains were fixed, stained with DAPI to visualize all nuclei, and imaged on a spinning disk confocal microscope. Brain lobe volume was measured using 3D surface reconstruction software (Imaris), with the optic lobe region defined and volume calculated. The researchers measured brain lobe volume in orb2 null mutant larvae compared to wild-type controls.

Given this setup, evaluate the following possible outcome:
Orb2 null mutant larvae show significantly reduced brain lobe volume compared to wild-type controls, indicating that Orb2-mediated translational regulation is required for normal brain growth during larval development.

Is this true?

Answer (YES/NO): YES